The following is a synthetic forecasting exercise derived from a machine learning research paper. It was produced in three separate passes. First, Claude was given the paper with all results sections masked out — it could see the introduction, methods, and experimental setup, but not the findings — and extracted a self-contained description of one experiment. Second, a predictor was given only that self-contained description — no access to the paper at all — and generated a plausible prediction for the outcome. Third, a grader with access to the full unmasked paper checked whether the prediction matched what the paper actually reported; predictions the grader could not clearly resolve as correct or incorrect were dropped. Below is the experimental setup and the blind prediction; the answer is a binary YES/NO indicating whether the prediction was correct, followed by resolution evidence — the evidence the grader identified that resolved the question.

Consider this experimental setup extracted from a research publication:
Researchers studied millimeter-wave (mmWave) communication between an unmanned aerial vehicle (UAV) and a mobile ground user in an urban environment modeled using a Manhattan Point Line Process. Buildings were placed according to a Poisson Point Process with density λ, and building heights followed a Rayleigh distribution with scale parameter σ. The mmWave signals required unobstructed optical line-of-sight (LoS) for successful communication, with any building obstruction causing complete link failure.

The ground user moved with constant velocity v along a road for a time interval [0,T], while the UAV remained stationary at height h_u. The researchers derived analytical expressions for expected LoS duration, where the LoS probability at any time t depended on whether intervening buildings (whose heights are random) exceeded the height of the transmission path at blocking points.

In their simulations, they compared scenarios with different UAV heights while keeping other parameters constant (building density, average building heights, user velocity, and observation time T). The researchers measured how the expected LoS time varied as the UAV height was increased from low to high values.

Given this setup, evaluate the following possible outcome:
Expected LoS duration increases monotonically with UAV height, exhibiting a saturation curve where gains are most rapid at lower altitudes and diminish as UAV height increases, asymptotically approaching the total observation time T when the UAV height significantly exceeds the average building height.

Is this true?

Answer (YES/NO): NO